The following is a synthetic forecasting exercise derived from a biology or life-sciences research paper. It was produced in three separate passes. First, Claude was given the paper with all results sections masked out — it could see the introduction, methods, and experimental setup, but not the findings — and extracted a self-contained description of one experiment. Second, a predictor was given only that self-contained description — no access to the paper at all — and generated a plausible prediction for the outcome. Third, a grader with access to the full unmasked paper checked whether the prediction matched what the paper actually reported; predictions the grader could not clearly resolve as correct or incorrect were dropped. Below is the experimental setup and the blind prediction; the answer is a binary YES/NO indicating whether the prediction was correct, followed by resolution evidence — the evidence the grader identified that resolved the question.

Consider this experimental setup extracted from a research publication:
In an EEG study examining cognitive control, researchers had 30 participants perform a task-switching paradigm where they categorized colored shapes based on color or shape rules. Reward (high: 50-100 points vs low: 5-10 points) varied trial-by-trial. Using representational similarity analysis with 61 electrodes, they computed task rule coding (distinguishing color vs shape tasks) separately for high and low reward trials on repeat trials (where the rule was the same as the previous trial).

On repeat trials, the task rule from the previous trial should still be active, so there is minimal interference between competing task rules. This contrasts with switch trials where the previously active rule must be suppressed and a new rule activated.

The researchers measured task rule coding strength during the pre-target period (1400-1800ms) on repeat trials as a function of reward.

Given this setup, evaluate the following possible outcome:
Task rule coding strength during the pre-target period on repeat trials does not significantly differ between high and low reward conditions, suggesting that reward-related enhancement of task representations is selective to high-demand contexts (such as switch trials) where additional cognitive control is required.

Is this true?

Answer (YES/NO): YES